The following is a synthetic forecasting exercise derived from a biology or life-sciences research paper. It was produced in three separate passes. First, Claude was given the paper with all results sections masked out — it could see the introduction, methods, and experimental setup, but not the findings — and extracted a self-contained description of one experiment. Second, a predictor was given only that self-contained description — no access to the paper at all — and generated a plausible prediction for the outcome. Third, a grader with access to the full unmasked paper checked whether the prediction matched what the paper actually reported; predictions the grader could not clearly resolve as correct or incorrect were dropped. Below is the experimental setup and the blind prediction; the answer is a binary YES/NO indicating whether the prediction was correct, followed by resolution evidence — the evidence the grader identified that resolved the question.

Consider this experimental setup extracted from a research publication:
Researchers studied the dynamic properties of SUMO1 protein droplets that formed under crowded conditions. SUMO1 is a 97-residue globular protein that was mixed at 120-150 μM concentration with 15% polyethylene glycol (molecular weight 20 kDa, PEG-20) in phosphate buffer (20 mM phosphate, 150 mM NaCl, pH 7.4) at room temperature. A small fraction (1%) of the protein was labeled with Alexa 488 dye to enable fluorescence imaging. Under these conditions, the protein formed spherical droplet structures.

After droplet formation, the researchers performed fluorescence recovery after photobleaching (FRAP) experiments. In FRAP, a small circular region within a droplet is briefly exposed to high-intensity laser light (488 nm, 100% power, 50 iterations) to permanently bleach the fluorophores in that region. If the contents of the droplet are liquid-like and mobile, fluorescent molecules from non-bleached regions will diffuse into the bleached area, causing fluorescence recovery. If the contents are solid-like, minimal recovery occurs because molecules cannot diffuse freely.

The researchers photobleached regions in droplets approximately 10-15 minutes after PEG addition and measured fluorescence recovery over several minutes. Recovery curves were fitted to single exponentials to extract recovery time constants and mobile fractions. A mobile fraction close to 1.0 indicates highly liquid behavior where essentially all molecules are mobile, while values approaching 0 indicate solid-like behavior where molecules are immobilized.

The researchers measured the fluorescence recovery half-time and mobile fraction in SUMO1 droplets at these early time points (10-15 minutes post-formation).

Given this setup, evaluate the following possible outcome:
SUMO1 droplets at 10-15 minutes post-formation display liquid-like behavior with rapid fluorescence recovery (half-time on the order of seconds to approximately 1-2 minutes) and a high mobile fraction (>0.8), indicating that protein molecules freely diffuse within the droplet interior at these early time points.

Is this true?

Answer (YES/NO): NO